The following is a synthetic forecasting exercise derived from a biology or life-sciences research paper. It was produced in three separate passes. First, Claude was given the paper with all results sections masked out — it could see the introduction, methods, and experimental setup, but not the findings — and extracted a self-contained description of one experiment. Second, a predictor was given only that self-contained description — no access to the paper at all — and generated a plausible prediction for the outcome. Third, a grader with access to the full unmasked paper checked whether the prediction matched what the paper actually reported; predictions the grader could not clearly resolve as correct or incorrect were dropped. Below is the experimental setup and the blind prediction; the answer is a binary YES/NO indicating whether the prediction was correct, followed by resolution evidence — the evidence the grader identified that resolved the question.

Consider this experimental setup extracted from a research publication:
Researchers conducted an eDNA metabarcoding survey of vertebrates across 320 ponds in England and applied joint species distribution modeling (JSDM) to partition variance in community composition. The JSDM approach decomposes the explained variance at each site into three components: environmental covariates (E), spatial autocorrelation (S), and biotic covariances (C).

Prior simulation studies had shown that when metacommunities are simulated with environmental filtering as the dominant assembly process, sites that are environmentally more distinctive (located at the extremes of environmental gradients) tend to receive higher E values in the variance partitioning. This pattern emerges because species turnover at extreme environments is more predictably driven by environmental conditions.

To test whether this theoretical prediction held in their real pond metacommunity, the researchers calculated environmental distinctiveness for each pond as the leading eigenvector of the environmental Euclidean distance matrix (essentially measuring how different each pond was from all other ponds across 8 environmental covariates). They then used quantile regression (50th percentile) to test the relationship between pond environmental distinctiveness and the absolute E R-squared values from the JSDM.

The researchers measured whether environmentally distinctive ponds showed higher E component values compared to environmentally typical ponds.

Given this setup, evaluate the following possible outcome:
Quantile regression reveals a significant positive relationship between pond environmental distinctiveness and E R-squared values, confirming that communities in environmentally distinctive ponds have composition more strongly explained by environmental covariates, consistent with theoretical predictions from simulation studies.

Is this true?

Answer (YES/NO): YES